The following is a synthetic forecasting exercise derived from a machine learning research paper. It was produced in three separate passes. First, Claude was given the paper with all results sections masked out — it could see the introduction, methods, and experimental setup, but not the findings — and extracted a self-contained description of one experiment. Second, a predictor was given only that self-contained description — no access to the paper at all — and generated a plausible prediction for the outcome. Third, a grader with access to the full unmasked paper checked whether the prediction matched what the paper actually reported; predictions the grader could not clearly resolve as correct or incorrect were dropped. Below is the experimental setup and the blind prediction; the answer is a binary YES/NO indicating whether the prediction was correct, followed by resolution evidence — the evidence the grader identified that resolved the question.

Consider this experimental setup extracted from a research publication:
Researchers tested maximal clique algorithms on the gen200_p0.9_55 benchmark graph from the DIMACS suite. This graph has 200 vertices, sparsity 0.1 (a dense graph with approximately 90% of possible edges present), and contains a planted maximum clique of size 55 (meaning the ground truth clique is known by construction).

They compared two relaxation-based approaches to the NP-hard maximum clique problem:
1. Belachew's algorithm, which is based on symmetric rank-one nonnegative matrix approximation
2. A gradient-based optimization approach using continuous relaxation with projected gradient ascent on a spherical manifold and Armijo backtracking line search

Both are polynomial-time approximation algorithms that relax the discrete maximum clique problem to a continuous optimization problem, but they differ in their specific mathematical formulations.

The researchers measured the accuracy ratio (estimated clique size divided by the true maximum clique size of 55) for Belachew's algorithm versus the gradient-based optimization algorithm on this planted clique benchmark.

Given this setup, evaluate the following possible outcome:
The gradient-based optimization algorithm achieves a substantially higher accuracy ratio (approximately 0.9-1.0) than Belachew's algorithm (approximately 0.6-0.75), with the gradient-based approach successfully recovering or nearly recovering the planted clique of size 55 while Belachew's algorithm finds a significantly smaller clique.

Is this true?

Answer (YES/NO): YES